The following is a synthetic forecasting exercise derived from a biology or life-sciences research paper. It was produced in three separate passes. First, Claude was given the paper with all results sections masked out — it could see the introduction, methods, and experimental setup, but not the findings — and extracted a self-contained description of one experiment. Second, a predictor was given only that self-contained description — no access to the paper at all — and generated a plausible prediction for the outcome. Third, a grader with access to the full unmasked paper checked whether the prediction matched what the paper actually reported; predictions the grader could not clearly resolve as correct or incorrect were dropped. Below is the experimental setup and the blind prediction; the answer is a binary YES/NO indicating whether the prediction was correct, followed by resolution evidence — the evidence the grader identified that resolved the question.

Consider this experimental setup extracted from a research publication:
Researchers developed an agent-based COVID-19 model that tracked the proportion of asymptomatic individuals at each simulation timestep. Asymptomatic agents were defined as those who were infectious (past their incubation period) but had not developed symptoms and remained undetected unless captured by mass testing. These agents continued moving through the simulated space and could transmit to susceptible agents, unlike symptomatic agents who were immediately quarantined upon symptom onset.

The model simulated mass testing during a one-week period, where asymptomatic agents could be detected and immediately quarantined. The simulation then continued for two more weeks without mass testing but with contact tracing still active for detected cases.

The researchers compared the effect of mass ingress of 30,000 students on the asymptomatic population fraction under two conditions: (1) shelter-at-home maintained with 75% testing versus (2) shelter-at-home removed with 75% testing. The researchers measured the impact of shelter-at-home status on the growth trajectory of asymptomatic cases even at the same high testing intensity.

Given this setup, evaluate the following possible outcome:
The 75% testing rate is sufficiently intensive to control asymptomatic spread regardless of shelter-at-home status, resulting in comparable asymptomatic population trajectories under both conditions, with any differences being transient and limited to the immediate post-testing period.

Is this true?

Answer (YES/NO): NO